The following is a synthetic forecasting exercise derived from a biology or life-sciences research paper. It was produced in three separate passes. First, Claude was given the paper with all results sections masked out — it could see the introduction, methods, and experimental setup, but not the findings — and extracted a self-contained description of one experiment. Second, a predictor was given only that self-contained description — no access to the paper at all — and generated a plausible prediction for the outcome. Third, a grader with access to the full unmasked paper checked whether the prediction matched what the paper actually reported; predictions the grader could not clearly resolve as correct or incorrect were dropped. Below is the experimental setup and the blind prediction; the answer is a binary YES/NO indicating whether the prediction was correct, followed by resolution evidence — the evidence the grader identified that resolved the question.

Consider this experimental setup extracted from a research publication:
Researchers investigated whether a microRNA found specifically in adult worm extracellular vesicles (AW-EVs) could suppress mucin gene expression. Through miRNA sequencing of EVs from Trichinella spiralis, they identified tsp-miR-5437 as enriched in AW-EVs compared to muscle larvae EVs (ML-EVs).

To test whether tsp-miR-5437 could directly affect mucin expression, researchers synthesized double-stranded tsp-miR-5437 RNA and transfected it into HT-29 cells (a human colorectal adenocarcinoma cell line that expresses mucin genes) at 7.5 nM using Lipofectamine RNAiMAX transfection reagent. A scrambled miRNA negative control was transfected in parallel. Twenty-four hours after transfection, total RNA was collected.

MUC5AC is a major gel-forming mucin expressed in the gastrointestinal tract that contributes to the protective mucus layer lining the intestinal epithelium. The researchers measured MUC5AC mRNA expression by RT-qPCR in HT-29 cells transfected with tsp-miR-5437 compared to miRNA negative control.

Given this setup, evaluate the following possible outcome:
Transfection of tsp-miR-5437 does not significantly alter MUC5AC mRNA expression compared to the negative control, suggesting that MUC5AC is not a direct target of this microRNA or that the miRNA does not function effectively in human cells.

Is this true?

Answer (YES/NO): YES